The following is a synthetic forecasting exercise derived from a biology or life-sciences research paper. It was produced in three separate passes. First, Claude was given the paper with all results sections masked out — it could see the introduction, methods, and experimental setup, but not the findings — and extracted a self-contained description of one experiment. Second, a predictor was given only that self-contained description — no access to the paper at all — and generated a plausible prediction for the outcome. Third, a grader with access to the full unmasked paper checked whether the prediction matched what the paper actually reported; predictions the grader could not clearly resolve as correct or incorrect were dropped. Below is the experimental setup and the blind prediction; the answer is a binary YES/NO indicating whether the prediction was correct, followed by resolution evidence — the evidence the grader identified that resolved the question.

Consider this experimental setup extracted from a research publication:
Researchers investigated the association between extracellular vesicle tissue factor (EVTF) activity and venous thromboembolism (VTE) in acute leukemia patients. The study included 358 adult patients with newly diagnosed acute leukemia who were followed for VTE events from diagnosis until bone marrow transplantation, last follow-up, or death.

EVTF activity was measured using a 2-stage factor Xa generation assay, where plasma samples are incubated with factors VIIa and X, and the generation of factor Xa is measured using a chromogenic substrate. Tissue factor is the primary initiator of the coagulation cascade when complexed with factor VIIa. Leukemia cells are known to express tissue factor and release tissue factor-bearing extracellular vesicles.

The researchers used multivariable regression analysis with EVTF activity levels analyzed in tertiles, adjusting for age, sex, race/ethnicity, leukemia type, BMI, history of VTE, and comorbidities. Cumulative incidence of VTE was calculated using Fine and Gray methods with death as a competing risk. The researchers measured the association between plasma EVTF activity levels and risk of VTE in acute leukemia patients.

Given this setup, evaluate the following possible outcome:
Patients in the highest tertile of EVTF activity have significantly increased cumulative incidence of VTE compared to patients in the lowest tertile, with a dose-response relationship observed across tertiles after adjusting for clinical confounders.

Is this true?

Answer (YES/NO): NO